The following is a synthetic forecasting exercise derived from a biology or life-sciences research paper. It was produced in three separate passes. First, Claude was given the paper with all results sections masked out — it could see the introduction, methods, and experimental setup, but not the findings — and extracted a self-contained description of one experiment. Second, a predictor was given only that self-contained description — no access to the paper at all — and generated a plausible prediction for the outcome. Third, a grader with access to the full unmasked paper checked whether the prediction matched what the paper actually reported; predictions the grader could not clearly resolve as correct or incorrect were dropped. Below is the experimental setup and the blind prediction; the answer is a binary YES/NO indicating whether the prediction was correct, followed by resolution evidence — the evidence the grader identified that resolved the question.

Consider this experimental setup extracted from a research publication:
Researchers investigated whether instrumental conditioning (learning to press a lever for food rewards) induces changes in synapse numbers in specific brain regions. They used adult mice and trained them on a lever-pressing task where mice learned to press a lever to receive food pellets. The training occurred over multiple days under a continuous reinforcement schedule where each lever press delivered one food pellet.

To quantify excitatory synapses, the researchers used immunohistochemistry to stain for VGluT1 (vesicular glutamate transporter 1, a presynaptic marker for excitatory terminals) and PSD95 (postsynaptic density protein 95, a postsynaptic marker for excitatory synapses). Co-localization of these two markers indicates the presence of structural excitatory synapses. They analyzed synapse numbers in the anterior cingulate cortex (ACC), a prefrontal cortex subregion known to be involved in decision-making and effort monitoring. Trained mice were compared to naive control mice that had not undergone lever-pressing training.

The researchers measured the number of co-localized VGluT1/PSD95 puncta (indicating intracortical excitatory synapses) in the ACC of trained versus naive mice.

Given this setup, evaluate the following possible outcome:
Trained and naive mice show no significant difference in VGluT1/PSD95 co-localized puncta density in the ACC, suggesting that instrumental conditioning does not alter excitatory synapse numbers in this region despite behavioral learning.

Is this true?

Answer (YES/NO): NO